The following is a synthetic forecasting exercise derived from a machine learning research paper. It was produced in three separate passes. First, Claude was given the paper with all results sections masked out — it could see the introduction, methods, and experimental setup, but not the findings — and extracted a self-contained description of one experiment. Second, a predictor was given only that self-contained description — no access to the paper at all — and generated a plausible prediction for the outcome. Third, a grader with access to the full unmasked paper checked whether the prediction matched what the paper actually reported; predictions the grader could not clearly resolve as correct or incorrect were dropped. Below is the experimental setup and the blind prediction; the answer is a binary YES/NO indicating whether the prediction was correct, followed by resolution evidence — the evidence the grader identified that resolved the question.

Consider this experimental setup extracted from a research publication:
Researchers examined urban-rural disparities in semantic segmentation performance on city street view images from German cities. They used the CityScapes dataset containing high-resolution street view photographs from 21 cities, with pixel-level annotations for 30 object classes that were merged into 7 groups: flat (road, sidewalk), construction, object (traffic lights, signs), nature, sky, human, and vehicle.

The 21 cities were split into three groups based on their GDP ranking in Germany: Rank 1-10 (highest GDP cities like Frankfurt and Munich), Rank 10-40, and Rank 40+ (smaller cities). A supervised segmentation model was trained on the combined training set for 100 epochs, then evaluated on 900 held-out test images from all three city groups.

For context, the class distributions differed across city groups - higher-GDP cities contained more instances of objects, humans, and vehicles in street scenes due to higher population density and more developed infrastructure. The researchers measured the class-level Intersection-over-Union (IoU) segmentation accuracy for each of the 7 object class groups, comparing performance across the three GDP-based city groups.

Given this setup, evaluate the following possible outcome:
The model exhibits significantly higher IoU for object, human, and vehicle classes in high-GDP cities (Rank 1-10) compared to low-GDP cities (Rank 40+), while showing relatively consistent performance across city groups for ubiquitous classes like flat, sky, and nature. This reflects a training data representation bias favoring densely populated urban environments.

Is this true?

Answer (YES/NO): NO